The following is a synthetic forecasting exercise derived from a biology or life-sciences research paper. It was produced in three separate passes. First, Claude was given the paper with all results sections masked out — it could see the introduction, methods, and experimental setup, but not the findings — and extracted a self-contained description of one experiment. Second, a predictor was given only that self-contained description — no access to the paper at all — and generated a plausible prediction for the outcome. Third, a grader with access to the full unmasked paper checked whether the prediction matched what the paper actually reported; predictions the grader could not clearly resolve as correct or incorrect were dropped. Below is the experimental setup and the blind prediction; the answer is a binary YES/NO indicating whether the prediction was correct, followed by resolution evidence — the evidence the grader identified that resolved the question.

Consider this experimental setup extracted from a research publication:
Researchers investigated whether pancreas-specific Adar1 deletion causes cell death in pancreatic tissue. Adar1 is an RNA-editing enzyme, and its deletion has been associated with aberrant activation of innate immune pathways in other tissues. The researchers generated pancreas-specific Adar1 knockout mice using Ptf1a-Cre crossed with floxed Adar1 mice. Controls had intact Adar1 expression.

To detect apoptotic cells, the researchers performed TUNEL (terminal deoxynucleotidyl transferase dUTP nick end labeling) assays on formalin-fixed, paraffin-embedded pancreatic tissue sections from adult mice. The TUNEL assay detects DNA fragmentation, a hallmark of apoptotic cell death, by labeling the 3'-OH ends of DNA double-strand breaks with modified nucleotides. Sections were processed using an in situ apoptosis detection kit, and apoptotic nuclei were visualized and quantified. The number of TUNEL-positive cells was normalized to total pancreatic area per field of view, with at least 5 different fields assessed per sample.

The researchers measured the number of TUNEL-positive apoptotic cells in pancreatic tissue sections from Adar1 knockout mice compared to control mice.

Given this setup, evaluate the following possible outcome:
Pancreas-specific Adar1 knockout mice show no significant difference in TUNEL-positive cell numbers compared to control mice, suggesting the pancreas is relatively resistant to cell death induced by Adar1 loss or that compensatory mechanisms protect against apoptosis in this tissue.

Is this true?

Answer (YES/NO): NO